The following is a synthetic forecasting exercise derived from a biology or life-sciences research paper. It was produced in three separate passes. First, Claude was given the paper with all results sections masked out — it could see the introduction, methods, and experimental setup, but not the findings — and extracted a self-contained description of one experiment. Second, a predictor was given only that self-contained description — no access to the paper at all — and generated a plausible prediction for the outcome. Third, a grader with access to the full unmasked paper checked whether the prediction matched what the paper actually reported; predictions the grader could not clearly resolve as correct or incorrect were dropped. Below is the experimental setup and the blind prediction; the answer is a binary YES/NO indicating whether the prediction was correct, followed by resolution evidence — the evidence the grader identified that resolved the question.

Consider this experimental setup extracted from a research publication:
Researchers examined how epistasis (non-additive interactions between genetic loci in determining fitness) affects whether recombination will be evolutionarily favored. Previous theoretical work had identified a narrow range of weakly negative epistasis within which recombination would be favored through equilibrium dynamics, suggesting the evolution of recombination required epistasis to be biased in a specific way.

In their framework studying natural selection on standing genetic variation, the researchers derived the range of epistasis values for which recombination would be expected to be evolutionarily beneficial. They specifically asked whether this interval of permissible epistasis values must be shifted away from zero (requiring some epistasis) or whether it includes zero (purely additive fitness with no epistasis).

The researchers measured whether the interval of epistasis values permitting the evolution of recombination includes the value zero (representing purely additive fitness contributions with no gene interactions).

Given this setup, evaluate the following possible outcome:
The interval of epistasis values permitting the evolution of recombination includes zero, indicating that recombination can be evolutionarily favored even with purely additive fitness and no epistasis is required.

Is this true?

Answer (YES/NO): YES